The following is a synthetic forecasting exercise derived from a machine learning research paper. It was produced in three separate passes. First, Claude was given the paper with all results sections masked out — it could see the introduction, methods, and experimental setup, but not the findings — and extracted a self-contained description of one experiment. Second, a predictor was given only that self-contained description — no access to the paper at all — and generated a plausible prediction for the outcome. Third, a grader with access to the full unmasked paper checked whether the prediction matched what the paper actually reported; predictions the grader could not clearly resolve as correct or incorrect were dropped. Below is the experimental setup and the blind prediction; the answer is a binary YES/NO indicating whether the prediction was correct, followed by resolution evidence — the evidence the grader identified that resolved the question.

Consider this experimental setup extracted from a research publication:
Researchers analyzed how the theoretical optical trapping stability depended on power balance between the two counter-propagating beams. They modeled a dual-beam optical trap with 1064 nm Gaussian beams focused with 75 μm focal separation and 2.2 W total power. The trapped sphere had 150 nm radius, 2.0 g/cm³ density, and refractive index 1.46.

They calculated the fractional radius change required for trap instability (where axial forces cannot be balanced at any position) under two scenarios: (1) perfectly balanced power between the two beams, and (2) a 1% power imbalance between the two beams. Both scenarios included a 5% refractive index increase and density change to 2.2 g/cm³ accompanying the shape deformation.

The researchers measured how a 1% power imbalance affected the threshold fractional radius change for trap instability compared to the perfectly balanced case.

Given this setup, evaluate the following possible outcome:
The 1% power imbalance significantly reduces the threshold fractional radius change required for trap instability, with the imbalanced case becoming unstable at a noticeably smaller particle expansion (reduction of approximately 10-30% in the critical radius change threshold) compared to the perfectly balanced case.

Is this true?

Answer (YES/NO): YES